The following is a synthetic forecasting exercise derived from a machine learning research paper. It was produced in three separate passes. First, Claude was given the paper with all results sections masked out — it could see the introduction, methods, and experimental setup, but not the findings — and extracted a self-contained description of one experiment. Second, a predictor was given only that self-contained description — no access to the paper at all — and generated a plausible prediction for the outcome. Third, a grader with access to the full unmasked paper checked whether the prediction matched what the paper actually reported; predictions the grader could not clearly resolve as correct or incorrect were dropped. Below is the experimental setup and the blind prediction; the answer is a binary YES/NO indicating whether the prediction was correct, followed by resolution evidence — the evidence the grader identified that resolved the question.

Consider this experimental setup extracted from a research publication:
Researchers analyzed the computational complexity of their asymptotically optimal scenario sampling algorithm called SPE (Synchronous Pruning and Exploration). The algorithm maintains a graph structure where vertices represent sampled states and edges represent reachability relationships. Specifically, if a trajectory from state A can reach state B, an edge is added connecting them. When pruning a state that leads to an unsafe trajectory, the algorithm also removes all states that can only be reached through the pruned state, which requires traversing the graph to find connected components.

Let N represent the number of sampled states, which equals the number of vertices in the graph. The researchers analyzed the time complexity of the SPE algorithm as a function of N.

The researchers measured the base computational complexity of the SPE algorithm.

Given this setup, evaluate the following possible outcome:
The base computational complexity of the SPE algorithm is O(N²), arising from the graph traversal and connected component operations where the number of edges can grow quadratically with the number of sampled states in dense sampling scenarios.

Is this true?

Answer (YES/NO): YES